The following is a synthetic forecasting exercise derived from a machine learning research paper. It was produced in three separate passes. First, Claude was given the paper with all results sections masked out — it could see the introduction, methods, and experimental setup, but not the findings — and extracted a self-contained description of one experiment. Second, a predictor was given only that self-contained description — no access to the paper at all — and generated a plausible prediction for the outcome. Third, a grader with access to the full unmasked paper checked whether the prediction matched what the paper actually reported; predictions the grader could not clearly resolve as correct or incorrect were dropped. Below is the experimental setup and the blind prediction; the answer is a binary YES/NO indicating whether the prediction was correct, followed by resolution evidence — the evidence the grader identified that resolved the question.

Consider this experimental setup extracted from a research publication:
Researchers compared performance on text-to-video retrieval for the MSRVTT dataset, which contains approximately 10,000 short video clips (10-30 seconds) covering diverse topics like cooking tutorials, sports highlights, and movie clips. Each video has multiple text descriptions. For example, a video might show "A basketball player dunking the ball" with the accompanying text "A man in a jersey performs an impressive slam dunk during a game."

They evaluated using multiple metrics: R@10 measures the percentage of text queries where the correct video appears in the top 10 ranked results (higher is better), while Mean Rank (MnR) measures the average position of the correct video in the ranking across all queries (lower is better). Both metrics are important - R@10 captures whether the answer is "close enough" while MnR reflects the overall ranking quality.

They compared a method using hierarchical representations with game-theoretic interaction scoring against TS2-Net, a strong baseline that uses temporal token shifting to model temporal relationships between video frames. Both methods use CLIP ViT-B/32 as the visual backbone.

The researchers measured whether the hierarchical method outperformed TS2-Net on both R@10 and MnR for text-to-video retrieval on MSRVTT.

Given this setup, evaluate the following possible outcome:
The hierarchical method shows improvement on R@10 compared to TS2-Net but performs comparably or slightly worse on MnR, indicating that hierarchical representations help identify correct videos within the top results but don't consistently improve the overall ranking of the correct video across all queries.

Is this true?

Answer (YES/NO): NO